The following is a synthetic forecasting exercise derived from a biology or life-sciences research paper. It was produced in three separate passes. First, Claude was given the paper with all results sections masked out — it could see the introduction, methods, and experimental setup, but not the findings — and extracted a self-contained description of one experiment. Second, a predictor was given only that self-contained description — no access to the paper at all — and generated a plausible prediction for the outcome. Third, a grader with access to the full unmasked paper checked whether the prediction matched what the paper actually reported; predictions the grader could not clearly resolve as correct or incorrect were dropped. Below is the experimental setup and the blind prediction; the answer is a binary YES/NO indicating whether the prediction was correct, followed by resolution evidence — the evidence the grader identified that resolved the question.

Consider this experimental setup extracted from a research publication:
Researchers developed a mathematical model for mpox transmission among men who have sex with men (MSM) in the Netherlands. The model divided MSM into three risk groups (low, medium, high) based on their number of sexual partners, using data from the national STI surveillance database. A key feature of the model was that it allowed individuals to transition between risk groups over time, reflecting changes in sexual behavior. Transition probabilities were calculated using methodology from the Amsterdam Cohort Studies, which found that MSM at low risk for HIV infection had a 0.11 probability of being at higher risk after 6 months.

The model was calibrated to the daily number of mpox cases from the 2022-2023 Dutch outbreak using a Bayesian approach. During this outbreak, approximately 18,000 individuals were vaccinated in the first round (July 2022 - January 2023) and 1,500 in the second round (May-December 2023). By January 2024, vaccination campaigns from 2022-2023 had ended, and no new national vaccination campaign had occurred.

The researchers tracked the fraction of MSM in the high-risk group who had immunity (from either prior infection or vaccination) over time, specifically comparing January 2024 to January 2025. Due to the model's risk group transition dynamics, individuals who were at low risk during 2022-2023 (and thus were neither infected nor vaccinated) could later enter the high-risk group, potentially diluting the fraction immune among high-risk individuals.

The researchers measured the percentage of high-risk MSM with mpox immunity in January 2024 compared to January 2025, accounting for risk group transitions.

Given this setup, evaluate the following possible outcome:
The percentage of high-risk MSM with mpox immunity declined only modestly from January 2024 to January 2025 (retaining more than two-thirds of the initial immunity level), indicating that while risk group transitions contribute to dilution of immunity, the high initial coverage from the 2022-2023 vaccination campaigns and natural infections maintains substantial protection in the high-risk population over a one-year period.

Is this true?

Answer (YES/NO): YES